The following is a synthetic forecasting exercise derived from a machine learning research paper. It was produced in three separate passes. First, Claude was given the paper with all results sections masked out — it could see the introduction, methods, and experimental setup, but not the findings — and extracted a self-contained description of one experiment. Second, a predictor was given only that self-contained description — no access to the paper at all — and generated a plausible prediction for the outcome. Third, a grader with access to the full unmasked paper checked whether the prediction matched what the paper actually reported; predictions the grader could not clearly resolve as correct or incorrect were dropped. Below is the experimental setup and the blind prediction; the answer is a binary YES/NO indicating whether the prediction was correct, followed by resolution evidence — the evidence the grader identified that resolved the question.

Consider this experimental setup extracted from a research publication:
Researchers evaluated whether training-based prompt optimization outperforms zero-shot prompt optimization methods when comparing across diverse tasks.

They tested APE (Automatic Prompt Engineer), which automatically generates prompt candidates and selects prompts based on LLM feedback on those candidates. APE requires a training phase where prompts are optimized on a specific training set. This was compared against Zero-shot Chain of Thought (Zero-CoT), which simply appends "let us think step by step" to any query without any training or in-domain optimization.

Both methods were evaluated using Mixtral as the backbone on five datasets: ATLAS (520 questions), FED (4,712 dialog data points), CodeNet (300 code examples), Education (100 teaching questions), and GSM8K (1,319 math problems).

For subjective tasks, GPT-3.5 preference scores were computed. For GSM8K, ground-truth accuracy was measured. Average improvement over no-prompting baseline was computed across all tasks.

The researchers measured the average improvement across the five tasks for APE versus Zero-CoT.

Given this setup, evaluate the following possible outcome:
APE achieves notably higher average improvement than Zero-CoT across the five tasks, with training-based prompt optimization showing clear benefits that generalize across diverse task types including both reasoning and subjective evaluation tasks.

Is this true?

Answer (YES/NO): NO